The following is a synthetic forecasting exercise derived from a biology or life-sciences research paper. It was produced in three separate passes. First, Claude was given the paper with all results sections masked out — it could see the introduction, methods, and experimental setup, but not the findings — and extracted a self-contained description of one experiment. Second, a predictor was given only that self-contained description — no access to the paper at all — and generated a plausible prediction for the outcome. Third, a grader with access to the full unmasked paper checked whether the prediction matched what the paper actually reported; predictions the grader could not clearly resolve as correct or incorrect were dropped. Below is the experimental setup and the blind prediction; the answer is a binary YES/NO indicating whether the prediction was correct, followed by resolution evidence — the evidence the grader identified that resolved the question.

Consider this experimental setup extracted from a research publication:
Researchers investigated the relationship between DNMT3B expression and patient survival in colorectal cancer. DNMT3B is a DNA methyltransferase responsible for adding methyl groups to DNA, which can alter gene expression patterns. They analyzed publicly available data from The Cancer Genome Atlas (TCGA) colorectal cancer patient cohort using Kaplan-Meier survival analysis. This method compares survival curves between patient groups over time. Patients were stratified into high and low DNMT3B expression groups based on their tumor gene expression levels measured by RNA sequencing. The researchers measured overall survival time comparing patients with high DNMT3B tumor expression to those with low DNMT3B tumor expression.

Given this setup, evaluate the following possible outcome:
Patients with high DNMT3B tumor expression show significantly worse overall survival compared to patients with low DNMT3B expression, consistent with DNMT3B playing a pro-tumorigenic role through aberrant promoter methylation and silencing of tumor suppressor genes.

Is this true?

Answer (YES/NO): YES